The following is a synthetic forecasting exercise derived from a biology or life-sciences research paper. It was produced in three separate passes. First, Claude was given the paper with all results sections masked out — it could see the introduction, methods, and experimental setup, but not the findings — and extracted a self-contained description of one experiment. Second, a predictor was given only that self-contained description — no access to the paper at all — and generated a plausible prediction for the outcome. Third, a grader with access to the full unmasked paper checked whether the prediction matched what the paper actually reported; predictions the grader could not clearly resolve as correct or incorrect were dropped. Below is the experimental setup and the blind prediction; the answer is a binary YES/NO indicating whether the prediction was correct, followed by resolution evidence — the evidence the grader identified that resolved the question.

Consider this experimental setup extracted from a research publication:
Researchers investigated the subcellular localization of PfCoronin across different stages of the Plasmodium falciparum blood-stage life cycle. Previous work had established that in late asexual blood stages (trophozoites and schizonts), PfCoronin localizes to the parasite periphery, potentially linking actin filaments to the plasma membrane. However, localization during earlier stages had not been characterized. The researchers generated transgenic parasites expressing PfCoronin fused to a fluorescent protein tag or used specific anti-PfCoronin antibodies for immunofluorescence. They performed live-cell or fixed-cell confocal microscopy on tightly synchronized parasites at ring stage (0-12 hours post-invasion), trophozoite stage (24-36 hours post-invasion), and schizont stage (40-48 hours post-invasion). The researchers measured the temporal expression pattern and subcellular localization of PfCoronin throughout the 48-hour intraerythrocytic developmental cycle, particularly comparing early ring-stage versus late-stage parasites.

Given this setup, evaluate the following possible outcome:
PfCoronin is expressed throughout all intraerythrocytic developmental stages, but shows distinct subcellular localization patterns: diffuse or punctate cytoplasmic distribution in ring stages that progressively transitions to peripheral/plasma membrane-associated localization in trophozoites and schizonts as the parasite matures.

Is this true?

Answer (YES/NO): NO